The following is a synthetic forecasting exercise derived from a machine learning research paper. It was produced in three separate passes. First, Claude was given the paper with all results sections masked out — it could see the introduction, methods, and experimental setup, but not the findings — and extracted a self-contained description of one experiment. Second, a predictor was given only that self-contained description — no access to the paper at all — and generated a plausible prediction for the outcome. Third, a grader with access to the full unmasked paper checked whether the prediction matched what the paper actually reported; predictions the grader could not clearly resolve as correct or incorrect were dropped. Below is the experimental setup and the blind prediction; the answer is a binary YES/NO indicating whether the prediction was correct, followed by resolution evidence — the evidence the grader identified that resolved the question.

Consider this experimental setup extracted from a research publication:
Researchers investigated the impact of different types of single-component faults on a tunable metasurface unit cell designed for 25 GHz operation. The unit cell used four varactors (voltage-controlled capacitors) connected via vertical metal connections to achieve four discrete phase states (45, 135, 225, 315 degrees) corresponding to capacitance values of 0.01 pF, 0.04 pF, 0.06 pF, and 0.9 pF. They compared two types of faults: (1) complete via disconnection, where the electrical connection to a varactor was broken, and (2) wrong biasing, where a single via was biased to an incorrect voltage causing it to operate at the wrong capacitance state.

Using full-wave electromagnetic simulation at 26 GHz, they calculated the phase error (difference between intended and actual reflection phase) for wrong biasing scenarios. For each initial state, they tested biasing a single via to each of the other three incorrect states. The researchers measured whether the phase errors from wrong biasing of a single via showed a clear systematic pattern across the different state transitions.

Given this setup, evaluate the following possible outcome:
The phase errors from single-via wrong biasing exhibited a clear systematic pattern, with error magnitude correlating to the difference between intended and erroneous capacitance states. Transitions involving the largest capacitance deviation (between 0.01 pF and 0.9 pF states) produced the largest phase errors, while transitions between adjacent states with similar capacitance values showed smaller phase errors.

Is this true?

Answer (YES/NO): NO